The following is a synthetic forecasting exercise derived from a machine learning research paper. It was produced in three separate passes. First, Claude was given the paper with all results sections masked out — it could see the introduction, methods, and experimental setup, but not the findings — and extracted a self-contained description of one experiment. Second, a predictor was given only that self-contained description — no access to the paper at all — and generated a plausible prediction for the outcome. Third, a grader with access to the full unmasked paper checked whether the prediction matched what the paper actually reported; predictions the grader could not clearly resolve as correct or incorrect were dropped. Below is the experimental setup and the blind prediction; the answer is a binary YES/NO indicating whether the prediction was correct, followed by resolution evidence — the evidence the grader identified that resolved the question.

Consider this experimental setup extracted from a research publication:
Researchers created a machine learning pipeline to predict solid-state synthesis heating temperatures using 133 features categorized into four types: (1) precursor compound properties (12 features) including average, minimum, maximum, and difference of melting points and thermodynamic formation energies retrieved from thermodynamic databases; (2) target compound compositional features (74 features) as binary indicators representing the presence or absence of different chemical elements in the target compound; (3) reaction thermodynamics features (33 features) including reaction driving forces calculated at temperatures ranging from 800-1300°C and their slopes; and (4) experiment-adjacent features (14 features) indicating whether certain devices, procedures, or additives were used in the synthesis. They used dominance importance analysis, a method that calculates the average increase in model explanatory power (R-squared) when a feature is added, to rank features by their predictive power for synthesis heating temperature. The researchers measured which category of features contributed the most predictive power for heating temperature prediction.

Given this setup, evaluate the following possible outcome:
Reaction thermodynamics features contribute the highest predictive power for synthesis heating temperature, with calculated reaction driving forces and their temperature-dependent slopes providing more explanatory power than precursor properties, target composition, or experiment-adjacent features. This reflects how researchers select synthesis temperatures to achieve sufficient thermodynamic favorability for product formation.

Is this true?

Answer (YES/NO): NO